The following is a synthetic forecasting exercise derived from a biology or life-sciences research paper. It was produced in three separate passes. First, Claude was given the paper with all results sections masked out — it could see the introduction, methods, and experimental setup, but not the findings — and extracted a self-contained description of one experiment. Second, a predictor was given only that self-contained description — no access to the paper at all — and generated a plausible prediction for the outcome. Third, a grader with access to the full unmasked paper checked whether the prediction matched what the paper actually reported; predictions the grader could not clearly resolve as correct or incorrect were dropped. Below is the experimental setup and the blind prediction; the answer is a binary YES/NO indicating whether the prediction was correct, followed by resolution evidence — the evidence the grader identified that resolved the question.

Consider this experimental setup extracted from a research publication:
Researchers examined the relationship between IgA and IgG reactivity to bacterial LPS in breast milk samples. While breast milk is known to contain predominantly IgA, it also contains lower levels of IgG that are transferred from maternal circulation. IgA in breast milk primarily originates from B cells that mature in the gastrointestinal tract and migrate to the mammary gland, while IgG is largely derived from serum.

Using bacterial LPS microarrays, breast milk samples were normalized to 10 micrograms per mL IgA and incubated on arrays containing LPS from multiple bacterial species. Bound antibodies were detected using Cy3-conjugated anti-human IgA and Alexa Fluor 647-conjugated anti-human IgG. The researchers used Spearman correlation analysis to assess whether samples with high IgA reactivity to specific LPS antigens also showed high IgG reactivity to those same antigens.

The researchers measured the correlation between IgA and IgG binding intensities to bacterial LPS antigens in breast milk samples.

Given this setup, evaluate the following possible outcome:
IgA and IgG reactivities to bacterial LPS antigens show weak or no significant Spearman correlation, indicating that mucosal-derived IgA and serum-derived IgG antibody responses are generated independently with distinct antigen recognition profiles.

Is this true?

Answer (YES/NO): YES